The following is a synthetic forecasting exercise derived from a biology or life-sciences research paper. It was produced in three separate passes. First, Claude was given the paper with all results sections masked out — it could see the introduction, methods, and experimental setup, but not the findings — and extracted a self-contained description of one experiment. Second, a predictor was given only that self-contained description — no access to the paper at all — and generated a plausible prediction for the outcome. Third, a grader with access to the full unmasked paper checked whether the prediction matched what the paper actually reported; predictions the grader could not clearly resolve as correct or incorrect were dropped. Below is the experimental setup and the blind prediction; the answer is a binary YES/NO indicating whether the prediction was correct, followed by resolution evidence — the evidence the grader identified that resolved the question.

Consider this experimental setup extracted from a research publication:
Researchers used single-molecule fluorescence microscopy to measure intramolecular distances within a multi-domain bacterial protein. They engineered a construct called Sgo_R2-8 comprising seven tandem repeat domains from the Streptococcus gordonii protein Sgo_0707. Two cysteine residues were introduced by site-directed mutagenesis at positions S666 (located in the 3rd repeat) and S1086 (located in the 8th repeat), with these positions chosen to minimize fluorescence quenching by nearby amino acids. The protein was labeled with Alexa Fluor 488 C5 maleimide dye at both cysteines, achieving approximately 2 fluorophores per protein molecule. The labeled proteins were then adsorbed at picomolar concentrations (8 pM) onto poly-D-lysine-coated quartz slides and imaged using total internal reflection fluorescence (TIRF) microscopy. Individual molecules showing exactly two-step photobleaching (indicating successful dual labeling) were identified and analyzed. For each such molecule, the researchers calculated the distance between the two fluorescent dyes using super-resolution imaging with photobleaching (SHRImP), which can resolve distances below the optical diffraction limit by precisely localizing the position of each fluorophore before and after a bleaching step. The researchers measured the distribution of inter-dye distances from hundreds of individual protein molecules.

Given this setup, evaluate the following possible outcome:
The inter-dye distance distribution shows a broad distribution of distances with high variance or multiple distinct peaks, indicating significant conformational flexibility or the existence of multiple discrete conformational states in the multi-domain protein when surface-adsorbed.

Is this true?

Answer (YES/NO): NO